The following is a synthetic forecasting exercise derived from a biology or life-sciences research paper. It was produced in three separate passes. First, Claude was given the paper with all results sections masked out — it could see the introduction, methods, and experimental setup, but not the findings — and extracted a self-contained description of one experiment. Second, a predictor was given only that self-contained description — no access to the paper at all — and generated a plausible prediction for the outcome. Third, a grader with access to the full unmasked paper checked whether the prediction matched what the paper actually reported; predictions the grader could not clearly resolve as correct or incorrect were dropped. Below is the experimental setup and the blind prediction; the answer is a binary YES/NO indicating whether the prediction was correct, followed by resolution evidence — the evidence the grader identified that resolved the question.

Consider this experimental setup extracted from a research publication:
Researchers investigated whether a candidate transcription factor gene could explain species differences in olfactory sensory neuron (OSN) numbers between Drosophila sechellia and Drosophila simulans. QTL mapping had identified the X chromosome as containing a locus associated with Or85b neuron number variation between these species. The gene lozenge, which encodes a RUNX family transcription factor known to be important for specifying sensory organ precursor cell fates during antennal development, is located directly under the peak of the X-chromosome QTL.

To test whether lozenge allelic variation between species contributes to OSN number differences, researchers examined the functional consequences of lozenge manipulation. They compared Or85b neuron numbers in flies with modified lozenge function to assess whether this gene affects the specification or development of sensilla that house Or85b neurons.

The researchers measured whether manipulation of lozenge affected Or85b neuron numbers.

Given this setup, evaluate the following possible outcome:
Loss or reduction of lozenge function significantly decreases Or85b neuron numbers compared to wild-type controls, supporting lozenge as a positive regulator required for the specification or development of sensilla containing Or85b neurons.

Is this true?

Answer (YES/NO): NO